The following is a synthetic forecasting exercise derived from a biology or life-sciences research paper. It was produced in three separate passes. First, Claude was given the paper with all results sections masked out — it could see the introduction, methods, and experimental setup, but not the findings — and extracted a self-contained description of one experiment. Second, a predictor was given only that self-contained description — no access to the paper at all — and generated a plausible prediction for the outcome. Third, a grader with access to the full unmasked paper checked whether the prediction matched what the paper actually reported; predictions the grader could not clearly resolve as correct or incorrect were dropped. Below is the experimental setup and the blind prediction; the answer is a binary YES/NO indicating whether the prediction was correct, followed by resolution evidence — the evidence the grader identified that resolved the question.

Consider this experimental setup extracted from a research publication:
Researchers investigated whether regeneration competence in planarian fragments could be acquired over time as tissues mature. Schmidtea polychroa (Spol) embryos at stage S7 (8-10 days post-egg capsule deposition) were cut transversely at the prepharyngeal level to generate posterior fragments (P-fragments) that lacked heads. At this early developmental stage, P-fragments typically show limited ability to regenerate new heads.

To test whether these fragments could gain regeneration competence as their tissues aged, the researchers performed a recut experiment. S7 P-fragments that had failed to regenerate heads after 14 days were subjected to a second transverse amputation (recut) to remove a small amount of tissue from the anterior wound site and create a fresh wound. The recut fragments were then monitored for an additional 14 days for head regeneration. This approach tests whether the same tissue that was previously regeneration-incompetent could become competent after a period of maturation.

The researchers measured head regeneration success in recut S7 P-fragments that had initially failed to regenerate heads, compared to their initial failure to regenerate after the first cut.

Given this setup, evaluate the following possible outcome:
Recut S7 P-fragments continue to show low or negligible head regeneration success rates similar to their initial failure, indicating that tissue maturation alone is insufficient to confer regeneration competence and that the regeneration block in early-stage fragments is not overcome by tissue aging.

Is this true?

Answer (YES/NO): NO